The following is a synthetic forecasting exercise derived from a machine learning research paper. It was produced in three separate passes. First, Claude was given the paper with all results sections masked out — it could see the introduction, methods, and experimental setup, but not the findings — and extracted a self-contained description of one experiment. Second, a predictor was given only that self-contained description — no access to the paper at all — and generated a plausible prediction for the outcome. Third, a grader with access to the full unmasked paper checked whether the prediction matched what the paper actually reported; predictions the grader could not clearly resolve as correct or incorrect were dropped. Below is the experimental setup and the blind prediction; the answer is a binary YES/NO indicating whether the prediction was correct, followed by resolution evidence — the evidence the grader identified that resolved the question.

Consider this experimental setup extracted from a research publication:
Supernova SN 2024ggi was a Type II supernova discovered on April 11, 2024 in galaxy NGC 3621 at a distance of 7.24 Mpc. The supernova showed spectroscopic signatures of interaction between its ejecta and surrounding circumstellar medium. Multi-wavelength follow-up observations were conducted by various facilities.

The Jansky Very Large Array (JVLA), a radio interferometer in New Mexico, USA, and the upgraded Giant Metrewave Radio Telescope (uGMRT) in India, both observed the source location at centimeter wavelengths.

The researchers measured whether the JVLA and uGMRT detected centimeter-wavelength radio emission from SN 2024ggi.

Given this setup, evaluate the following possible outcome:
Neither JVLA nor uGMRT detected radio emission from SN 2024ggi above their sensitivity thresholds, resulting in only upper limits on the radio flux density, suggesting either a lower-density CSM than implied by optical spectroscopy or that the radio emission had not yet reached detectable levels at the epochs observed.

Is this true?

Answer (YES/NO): YES